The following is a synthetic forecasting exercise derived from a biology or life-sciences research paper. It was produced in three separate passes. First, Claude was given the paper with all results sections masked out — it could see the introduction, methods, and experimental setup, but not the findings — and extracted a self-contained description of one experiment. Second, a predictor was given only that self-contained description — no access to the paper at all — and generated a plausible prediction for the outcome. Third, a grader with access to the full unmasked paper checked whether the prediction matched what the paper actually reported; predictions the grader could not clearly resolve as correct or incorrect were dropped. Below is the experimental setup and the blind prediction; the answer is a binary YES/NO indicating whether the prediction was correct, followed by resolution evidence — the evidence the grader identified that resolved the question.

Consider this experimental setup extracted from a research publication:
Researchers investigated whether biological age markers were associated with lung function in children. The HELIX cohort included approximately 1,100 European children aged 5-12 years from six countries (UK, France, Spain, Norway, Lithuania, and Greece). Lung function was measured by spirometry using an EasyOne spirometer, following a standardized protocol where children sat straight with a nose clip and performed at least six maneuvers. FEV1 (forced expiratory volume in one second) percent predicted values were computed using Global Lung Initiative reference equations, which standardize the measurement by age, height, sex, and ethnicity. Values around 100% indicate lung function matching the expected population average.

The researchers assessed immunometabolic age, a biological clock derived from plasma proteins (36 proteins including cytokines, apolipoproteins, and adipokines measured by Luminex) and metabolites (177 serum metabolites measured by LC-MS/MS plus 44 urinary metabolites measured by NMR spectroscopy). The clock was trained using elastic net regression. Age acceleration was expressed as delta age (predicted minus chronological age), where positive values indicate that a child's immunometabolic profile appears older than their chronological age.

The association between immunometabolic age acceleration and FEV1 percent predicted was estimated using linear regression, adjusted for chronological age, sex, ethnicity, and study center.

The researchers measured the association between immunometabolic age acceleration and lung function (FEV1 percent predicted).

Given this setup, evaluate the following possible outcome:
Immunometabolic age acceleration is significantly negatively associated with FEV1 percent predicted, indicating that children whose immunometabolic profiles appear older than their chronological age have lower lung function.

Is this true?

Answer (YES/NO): NO